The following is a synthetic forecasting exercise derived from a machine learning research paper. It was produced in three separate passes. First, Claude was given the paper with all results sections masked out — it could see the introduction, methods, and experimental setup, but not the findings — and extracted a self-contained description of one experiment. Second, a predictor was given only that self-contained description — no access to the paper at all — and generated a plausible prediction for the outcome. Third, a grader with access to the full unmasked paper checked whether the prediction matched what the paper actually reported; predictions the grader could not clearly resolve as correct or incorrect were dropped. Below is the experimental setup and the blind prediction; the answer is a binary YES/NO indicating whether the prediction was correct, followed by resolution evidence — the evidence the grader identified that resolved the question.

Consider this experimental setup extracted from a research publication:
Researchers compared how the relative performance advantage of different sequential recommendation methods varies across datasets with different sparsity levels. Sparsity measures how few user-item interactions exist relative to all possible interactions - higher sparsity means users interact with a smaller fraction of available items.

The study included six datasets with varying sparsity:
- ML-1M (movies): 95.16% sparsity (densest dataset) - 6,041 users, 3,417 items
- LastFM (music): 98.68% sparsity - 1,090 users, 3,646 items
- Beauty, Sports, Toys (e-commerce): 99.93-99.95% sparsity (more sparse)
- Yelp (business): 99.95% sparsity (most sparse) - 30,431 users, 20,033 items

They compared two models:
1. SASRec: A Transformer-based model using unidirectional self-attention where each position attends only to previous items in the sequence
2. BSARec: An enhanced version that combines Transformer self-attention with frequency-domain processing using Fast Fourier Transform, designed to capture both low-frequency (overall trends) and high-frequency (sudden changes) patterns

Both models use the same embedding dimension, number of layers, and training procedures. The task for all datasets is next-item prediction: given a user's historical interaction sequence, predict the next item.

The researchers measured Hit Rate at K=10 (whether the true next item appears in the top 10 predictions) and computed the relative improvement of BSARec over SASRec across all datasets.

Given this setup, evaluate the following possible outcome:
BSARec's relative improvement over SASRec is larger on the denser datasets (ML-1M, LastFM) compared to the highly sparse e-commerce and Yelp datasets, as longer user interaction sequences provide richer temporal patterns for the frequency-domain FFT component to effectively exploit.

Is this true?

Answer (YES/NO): NO